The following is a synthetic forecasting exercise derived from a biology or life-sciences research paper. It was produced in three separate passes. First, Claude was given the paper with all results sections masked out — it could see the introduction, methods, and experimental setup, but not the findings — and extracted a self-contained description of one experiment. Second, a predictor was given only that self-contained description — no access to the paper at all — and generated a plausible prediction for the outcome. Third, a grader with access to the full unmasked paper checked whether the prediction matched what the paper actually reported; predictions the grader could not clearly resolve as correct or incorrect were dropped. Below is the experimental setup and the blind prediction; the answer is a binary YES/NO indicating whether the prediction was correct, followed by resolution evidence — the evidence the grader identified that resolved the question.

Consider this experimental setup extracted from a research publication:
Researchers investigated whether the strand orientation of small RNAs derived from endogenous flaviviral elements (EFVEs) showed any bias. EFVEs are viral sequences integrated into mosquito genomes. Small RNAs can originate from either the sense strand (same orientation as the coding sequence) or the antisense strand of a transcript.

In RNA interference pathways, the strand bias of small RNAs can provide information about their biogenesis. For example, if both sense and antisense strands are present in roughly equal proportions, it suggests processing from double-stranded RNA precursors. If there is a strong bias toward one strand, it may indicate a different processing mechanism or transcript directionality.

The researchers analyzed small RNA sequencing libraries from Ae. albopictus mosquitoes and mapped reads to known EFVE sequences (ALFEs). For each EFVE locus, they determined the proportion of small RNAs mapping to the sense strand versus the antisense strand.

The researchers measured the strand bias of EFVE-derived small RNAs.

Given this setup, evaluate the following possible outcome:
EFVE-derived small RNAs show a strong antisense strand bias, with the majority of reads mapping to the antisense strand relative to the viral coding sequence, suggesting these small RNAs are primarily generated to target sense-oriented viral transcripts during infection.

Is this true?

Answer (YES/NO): YES